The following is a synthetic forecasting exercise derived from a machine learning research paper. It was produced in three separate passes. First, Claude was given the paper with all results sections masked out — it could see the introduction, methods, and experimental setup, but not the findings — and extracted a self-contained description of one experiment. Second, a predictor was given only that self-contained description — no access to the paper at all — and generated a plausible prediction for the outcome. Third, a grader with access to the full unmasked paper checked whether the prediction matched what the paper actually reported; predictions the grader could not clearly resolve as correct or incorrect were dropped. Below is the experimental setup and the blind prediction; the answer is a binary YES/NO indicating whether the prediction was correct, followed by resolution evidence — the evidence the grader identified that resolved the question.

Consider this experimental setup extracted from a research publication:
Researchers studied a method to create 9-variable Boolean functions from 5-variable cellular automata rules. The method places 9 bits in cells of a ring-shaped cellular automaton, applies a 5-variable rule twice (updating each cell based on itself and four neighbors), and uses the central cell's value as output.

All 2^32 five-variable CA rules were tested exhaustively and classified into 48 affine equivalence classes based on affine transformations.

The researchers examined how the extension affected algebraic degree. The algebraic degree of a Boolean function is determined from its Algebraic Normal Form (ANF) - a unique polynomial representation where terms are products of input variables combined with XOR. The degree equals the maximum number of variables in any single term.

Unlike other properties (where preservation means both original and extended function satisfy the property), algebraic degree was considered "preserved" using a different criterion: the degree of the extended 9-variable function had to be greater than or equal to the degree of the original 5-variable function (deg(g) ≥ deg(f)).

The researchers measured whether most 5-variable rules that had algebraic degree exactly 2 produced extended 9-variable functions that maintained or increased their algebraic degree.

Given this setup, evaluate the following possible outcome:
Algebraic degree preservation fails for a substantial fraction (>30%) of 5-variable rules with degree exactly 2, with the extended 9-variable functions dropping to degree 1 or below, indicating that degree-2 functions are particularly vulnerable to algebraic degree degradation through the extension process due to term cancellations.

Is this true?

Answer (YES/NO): NO